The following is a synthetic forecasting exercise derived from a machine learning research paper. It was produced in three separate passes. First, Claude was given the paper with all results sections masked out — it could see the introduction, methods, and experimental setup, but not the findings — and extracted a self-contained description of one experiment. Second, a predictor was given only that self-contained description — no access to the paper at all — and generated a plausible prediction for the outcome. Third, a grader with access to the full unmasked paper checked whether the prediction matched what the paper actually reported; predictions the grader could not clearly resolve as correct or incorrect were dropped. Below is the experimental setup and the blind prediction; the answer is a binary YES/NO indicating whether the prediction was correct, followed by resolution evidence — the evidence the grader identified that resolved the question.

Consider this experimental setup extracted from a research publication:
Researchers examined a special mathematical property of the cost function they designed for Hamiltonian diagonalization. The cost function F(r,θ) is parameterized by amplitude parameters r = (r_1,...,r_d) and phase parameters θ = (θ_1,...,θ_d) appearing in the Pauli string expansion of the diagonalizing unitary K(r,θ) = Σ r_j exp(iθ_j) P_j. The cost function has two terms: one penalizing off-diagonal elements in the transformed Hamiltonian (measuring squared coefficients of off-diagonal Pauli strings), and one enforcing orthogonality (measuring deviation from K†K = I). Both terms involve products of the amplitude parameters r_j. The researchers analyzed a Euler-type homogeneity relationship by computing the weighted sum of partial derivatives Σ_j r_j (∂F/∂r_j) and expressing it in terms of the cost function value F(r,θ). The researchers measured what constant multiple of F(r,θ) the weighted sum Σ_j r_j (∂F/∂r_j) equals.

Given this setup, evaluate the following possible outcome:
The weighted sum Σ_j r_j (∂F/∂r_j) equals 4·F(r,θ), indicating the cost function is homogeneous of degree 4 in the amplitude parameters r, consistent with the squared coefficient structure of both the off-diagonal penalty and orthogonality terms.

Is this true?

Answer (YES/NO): YES